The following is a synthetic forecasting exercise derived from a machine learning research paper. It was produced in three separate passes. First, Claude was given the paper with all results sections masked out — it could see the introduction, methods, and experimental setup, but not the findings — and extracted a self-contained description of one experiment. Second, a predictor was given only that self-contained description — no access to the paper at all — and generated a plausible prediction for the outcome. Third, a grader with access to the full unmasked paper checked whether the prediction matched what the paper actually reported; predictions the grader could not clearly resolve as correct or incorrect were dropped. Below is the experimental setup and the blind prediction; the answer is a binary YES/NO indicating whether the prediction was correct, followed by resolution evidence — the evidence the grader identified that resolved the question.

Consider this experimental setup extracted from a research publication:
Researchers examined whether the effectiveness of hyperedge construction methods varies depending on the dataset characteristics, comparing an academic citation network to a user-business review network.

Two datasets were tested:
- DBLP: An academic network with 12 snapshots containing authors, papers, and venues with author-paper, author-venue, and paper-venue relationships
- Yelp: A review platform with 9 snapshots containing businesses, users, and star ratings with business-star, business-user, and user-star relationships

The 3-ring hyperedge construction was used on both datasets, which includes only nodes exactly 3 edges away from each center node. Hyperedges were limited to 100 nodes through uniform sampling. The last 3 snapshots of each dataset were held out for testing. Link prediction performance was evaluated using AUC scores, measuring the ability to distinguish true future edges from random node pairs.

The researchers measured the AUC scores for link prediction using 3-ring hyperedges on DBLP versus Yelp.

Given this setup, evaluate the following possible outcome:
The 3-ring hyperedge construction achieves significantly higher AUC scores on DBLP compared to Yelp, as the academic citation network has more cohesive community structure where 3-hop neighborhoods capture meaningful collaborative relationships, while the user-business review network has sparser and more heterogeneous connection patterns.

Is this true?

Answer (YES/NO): YES